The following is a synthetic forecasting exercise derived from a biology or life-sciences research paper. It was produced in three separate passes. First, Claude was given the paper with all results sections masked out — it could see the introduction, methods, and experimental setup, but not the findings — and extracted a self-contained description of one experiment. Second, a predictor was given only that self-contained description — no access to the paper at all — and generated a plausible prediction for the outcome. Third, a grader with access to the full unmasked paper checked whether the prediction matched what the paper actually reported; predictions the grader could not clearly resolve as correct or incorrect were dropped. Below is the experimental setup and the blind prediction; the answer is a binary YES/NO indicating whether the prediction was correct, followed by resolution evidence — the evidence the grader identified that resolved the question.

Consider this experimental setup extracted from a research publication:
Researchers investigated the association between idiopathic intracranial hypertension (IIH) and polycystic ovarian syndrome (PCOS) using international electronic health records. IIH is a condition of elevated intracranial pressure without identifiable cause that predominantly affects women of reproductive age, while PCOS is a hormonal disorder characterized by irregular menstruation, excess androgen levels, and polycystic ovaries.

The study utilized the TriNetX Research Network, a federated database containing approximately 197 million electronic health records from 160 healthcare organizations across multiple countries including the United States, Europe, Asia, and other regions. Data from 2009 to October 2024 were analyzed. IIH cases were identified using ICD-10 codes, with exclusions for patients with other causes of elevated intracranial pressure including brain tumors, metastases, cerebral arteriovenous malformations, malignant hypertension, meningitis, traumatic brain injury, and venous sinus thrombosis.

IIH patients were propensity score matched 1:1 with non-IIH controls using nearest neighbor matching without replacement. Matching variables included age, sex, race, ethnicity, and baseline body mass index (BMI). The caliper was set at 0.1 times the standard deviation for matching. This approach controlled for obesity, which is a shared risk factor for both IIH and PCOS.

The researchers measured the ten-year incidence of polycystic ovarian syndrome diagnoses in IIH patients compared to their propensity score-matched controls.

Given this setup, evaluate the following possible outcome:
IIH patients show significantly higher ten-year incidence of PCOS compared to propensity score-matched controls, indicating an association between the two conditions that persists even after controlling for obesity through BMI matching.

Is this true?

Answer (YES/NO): YES